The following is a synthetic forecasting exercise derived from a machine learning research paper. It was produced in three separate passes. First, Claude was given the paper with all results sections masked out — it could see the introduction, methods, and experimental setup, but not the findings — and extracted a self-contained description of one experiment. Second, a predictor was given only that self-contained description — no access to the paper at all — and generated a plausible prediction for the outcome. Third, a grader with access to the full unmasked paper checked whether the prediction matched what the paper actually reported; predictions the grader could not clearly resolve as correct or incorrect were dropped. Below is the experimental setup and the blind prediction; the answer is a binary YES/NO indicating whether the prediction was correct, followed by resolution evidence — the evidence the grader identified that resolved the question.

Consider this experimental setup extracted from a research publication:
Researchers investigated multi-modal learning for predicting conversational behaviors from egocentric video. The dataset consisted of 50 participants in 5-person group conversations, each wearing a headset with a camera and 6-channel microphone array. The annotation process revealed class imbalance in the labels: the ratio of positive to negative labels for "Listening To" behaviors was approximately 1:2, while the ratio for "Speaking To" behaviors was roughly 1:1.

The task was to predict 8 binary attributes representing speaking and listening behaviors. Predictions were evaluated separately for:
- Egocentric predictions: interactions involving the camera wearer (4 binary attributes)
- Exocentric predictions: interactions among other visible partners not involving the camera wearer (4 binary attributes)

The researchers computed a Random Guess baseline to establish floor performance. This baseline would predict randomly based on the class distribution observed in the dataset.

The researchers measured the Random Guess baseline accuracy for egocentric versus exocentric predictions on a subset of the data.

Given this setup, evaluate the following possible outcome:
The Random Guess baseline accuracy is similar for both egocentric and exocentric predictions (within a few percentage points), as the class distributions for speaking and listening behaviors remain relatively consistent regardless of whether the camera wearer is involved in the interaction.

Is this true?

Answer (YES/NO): NO